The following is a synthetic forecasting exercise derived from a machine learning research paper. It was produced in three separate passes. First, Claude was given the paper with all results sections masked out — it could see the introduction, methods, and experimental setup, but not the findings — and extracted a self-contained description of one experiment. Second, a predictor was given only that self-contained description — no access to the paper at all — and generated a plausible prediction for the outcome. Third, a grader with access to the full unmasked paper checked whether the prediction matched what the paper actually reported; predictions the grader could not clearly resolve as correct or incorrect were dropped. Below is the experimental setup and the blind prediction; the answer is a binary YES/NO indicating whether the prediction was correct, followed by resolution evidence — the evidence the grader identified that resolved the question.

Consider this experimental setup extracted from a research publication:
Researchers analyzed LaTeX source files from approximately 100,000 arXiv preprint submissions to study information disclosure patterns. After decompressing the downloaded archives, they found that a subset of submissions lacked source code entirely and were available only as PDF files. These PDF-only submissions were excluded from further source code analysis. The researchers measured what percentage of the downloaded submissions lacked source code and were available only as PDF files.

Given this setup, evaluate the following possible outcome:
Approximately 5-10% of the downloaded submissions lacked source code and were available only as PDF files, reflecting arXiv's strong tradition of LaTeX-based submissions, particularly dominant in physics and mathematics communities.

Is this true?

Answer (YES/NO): YES